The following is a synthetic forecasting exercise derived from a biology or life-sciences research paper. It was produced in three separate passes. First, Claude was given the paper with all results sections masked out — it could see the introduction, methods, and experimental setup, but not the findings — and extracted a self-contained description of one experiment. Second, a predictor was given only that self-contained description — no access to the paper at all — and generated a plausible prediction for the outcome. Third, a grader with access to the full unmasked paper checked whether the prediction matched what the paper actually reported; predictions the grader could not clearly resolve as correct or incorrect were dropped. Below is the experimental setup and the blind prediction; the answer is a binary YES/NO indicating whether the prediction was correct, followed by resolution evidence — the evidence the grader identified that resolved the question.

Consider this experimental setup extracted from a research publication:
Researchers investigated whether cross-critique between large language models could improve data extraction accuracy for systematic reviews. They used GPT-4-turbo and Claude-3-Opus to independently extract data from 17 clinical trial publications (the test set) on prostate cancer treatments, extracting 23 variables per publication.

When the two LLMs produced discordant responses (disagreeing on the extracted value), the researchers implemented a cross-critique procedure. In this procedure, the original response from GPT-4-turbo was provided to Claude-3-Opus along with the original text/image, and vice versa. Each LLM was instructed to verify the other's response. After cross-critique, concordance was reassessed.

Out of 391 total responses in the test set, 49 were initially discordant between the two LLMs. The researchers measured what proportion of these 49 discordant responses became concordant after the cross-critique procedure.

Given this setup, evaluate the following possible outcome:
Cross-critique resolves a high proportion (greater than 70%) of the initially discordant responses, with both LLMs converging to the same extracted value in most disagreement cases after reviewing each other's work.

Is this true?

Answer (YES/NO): NO